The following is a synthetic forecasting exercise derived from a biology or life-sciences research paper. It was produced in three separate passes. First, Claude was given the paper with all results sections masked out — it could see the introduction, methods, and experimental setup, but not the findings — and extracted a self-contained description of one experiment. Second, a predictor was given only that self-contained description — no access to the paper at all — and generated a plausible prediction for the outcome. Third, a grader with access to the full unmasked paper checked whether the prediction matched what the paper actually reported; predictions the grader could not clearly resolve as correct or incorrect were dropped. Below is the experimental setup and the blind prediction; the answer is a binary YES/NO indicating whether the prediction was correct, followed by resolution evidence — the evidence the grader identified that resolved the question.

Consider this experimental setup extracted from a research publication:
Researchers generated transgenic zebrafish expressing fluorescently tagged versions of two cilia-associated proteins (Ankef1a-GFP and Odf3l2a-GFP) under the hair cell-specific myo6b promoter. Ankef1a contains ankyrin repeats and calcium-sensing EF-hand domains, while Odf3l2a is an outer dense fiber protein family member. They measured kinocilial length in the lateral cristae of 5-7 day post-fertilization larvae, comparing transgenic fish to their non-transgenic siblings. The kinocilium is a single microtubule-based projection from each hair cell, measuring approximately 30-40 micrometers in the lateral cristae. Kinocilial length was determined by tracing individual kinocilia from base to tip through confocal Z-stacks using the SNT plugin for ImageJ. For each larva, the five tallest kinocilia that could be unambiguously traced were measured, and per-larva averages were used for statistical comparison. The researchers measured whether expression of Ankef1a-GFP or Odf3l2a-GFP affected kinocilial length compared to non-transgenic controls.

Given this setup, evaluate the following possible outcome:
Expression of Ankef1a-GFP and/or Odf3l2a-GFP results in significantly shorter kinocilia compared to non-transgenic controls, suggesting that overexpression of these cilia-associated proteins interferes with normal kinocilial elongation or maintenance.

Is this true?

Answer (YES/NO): NO